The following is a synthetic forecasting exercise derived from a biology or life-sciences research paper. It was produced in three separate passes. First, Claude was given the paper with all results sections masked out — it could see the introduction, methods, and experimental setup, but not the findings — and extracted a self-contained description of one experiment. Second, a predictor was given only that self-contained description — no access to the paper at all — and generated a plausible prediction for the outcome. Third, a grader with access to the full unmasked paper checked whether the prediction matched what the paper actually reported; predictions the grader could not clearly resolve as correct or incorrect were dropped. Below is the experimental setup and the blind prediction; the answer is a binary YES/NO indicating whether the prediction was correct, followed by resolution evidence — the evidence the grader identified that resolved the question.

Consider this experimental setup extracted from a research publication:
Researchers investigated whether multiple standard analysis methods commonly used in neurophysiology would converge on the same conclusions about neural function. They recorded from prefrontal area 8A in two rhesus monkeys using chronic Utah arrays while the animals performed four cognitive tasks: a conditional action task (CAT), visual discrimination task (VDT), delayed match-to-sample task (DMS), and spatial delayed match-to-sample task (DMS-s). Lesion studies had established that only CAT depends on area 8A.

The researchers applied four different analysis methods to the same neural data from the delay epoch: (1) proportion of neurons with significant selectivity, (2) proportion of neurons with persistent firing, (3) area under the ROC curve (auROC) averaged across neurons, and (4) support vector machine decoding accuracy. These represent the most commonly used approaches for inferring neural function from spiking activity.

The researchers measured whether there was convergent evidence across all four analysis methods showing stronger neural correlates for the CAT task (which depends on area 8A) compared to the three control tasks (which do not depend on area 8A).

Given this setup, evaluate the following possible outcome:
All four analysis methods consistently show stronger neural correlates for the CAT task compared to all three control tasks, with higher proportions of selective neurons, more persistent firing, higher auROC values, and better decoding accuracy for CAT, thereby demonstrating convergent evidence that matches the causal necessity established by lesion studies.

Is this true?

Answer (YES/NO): NO